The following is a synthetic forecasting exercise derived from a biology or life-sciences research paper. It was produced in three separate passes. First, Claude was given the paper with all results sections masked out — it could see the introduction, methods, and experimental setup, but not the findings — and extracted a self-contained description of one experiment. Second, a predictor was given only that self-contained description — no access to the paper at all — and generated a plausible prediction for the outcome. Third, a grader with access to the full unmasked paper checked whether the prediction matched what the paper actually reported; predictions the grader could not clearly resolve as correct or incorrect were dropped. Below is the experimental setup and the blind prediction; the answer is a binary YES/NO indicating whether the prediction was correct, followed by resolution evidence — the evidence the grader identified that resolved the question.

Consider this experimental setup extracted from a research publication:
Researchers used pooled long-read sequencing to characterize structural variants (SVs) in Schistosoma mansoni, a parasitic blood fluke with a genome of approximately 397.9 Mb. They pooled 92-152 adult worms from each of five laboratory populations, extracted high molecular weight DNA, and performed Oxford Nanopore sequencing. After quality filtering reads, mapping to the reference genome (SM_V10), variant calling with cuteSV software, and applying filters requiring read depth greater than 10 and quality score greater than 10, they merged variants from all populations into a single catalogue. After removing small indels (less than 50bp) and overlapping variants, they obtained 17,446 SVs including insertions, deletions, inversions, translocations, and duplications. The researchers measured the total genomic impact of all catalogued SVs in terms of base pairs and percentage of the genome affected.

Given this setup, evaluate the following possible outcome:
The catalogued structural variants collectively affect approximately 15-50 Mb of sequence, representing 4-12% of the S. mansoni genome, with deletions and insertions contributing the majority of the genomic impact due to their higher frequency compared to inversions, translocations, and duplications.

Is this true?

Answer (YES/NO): YES